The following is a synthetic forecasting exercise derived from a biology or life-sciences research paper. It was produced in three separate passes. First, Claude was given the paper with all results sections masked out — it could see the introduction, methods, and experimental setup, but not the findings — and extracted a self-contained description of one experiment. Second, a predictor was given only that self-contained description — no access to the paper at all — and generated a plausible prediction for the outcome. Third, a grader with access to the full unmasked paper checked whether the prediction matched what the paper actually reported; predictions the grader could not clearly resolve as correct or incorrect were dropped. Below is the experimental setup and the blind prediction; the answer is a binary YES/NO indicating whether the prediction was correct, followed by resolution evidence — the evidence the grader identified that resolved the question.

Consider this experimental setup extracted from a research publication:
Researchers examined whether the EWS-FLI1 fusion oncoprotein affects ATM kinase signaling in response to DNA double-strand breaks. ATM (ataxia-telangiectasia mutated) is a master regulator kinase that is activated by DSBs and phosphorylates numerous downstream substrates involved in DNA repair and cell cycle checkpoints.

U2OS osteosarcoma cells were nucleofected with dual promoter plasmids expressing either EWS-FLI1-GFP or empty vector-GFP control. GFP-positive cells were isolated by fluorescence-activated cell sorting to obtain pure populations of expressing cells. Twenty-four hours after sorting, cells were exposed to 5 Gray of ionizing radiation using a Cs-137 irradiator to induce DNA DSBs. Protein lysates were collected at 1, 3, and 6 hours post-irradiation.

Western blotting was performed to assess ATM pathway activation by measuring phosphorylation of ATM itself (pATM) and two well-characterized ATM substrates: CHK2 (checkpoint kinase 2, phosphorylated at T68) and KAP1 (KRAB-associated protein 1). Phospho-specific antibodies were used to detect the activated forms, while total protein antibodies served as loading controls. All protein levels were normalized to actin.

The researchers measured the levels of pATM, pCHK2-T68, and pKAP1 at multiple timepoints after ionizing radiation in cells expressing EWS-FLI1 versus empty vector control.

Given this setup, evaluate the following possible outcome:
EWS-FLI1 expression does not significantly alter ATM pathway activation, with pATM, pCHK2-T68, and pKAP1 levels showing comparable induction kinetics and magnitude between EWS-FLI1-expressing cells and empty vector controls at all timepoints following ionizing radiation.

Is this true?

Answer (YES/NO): NO